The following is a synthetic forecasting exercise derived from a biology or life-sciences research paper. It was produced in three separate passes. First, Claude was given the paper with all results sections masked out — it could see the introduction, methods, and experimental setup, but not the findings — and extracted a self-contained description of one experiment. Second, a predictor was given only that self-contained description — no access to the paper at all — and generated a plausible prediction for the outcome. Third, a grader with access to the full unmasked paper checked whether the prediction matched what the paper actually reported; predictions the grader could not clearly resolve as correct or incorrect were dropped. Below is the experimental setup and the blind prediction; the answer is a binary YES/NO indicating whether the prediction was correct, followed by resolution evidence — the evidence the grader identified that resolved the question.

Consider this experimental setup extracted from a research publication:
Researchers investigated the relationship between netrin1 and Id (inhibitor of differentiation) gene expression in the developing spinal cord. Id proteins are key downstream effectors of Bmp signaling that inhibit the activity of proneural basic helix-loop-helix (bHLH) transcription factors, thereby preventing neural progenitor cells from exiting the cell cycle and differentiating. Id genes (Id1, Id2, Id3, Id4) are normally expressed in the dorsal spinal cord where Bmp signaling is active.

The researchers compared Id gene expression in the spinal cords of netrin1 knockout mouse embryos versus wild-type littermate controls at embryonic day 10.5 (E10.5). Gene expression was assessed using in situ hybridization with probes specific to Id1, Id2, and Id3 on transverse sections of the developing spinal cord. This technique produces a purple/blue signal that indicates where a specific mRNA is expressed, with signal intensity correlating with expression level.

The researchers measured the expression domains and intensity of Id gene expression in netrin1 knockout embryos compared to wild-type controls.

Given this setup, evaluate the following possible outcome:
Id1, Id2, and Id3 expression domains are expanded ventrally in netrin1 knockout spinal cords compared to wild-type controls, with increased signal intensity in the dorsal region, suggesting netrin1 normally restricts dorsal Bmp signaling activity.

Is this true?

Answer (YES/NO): NO